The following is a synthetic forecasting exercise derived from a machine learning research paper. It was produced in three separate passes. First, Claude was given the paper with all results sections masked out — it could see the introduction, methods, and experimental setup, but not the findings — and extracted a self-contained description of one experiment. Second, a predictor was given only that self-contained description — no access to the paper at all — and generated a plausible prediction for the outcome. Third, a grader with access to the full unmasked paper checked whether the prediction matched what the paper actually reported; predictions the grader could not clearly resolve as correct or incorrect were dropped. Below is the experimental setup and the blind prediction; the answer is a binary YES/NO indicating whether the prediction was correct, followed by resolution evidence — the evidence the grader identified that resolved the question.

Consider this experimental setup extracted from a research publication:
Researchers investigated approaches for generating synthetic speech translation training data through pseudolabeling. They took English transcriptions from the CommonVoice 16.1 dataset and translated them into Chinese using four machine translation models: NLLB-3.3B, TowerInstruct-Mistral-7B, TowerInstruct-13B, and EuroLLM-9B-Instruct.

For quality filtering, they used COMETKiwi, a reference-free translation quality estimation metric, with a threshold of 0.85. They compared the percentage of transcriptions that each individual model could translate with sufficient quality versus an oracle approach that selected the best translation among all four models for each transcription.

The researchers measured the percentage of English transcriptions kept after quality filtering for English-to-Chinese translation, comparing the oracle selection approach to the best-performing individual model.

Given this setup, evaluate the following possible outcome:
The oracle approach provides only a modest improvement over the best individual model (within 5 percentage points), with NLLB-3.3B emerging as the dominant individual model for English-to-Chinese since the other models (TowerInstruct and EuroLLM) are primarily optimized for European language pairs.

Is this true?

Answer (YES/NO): NO